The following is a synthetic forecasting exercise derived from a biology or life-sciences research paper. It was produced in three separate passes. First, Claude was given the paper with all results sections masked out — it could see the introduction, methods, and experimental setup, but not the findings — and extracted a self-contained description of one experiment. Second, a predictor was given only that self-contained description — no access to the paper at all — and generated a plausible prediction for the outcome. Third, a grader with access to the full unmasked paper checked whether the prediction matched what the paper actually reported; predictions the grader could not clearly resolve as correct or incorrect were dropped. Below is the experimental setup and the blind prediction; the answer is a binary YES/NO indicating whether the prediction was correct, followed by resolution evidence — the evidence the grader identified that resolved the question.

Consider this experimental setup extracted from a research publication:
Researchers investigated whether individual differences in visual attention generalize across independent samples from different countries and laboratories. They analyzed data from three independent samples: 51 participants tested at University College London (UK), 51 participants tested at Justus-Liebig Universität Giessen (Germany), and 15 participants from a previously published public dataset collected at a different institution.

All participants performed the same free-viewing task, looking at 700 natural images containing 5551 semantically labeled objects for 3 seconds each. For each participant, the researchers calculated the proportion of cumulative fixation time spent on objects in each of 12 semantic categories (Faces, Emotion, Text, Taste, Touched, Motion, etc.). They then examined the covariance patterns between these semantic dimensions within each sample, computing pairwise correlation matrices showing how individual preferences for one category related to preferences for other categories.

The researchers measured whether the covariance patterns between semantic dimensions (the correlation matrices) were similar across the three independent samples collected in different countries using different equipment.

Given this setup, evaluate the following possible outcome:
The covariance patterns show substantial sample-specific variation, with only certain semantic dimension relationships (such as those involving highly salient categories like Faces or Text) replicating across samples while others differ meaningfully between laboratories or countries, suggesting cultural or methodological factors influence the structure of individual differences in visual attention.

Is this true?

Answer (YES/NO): NO